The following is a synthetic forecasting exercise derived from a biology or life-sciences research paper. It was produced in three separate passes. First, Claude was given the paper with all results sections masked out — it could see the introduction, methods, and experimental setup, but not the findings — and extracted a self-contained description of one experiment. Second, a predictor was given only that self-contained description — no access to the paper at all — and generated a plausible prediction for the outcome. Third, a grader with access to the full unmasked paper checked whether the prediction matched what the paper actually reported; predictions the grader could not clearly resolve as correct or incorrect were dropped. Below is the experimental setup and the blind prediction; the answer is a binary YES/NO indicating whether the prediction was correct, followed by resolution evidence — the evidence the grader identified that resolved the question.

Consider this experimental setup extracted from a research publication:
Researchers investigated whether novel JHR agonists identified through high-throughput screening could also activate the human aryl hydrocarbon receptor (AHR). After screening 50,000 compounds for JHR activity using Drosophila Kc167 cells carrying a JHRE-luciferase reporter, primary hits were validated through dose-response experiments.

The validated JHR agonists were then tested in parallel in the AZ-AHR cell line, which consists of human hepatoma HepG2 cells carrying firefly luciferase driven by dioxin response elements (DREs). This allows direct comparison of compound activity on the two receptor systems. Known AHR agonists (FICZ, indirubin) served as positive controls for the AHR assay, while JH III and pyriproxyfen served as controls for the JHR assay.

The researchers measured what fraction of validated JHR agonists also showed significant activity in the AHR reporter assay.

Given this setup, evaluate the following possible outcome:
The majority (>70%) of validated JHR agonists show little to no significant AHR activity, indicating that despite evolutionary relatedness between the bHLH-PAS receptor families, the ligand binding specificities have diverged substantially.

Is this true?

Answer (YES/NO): YES